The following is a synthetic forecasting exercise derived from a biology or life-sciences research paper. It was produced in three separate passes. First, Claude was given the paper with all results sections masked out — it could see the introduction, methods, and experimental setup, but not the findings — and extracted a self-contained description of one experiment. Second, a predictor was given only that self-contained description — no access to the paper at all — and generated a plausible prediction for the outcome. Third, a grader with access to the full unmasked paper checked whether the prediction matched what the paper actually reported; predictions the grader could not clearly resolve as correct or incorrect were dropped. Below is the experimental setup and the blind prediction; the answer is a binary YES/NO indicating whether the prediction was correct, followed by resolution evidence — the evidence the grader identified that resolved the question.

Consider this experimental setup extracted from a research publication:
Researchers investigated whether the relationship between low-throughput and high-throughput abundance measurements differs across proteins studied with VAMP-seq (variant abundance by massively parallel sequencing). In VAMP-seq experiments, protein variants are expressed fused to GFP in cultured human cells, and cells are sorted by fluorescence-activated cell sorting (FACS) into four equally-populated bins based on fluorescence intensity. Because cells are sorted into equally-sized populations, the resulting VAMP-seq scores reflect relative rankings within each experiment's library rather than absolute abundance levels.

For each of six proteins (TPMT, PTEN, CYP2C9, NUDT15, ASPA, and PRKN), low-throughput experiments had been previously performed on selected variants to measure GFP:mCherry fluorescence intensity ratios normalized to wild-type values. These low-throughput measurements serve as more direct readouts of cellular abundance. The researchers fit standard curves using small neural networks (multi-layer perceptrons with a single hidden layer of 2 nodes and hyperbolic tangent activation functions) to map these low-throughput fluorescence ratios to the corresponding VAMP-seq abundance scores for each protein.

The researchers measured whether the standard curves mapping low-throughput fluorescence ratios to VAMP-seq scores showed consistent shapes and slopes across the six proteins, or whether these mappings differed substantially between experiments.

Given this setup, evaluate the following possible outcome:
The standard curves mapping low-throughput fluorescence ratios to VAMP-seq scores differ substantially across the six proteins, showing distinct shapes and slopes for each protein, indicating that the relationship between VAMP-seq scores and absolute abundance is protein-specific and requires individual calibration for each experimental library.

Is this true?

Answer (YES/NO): YES